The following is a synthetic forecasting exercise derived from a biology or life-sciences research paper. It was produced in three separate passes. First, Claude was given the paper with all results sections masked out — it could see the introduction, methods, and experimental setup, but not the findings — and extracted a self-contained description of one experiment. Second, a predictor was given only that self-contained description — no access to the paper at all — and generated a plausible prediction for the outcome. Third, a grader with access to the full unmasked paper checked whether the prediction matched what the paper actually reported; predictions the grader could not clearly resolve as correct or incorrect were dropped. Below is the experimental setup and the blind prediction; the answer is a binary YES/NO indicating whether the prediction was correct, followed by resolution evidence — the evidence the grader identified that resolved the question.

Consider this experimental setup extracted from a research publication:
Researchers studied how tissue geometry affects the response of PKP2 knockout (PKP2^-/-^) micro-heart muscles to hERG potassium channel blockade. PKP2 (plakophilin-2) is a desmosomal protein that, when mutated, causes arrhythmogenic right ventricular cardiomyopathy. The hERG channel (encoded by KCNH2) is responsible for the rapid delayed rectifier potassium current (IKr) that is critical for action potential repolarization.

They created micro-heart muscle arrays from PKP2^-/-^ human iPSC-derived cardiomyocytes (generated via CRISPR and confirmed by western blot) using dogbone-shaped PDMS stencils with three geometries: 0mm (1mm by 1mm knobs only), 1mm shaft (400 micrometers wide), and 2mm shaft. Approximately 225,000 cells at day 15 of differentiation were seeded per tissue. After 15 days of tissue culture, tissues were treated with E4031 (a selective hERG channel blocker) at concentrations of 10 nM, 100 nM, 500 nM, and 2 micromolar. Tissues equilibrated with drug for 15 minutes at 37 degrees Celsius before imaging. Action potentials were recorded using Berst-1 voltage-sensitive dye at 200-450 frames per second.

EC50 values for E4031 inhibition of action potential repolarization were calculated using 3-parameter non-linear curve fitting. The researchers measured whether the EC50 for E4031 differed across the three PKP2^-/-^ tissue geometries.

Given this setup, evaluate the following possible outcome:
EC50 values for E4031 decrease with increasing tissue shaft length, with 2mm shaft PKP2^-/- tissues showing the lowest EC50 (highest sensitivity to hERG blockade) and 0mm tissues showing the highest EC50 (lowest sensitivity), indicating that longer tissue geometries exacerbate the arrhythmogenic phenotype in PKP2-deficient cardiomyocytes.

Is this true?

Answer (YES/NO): NO